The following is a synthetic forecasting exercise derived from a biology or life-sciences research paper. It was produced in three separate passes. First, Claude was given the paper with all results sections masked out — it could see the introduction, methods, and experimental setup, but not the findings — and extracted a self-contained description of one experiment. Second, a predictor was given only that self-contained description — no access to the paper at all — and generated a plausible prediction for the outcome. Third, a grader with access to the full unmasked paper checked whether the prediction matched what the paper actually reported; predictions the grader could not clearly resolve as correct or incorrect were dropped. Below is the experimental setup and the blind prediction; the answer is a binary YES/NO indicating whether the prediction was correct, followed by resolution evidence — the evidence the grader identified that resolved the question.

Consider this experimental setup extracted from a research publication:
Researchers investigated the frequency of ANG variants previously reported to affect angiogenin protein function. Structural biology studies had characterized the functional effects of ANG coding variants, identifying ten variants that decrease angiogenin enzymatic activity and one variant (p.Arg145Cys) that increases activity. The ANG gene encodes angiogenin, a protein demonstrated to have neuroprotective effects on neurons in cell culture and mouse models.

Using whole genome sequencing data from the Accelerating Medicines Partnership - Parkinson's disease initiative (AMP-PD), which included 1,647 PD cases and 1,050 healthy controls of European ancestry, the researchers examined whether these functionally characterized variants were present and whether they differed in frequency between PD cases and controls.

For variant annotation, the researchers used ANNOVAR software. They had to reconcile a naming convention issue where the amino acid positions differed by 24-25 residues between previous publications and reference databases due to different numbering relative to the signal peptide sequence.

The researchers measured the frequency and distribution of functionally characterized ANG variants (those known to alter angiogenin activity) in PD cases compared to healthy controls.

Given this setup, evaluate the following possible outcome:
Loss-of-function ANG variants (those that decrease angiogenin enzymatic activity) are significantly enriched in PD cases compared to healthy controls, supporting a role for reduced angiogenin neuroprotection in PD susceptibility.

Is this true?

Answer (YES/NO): NO